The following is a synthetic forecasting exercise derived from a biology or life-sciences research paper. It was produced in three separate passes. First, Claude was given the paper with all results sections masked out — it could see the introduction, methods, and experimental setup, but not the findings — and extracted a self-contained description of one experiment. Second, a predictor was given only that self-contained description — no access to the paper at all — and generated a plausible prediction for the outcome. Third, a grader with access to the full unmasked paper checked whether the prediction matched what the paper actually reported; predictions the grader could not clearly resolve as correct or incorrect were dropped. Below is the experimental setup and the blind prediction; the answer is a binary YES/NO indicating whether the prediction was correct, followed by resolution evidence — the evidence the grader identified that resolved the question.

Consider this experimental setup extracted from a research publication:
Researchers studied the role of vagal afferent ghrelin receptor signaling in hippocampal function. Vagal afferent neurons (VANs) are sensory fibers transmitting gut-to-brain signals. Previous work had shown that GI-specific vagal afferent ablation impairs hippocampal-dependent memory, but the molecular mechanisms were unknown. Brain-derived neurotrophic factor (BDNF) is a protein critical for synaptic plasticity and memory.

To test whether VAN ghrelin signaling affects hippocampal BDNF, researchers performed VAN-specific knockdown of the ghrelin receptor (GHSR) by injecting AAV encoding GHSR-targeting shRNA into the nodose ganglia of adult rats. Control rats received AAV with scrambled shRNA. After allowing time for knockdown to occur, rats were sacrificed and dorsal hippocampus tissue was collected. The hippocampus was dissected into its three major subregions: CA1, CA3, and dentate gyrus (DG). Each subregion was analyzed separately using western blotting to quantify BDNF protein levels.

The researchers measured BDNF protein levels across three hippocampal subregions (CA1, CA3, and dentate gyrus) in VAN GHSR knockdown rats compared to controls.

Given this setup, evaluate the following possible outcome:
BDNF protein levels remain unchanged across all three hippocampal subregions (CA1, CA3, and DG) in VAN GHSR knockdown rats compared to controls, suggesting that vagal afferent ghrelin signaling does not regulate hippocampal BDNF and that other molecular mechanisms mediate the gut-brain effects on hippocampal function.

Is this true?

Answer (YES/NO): NO